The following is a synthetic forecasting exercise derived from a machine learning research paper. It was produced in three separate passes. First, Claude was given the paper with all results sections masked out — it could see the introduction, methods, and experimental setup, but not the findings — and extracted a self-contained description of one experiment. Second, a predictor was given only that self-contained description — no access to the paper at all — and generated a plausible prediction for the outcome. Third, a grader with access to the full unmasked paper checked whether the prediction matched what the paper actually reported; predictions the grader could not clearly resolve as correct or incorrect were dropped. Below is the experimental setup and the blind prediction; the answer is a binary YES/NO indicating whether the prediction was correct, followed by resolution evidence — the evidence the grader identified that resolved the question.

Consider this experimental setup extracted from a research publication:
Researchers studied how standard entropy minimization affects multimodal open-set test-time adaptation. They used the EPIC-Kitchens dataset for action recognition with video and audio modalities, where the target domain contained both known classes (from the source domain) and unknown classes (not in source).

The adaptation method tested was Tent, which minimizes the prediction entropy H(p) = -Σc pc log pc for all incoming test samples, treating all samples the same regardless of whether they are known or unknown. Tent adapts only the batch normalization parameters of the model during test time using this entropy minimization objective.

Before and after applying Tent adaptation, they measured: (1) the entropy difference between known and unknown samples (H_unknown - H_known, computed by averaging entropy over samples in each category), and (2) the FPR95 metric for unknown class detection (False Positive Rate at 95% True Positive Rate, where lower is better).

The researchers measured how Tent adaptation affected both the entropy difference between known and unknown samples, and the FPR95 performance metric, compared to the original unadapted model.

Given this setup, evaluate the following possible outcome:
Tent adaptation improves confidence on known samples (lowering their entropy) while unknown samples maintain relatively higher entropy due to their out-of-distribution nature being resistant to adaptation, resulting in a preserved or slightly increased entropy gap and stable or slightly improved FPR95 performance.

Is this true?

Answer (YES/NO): NO